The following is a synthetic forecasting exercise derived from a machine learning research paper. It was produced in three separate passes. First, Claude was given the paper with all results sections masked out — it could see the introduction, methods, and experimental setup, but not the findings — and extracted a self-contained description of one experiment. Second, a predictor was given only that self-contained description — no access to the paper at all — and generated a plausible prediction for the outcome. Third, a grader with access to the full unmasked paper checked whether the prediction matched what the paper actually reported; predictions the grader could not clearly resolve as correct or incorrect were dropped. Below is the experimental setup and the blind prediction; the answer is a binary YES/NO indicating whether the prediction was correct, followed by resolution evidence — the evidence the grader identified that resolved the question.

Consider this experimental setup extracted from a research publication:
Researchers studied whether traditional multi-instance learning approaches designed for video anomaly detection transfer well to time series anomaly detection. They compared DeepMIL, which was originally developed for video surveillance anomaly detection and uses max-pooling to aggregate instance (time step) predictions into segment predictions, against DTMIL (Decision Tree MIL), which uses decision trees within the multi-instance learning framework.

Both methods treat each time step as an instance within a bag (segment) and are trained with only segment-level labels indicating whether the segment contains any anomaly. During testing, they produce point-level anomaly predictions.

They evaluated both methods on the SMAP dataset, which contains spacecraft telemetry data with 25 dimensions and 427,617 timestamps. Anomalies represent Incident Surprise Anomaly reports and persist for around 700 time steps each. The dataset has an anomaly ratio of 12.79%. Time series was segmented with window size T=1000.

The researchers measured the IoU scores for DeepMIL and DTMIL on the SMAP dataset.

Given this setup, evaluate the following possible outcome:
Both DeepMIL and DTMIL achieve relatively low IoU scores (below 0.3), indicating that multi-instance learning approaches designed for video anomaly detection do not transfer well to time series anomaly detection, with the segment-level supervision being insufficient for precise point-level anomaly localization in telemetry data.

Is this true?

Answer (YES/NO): YES